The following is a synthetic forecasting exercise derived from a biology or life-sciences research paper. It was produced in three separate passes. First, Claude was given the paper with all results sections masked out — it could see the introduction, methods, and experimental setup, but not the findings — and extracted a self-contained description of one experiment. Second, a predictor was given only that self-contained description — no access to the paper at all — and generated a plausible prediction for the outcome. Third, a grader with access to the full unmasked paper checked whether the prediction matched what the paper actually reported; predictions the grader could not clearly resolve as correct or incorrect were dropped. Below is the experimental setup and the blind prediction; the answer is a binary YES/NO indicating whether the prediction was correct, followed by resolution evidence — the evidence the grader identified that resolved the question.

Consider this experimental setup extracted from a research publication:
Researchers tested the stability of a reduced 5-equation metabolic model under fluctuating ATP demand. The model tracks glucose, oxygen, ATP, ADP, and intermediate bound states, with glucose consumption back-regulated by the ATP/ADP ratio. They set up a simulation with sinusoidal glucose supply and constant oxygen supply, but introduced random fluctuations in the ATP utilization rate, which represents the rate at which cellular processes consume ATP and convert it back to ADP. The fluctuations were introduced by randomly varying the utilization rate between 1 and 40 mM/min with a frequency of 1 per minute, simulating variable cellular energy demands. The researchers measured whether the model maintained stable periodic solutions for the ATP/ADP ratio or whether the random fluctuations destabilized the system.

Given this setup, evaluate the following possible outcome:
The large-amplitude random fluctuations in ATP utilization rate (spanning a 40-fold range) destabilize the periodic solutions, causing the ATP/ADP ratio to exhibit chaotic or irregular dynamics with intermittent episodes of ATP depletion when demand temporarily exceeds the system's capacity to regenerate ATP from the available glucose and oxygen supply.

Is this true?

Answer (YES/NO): NO